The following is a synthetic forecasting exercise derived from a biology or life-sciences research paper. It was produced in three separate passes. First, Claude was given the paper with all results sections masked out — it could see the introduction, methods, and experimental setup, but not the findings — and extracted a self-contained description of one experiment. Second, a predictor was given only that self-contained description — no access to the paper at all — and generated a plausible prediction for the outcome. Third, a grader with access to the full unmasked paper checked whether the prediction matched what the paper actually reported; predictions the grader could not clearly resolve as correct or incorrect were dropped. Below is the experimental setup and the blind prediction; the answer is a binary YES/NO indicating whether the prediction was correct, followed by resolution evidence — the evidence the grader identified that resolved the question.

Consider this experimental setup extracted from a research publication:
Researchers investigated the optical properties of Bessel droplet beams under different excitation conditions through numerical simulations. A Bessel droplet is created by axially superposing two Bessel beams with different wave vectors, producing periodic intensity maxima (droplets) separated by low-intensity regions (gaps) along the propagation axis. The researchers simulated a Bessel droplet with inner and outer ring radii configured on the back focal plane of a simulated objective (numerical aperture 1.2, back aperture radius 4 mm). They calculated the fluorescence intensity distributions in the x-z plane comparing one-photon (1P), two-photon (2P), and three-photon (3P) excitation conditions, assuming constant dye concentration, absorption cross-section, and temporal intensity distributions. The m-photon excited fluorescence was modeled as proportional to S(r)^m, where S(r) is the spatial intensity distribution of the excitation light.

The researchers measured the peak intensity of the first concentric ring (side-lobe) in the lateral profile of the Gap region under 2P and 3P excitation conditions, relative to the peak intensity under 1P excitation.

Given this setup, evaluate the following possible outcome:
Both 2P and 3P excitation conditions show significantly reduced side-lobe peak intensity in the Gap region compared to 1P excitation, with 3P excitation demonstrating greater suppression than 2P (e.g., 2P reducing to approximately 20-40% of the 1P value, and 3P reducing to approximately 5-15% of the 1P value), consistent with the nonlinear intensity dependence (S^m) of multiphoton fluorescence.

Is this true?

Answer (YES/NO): YES